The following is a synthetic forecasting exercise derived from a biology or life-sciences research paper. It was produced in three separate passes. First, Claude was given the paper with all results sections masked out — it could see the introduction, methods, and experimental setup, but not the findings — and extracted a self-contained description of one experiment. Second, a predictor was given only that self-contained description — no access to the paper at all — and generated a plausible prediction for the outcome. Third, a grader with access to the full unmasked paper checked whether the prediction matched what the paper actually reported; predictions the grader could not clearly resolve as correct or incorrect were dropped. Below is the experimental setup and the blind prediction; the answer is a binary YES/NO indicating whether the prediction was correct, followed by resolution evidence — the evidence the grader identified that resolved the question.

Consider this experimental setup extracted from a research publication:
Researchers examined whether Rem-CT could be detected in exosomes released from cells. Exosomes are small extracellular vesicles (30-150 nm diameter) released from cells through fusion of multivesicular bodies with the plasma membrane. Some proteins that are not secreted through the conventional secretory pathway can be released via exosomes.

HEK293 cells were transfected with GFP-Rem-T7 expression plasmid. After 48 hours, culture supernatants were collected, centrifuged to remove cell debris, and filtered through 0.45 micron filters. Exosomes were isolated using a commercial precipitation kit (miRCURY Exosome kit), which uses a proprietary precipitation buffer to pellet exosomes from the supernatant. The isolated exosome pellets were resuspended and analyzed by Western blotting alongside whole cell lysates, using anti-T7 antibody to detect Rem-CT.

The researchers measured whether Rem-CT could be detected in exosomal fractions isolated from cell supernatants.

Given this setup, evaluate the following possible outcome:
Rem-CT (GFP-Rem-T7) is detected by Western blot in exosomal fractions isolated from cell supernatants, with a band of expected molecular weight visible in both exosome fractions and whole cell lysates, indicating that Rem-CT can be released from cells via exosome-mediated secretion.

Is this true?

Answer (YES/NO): NO